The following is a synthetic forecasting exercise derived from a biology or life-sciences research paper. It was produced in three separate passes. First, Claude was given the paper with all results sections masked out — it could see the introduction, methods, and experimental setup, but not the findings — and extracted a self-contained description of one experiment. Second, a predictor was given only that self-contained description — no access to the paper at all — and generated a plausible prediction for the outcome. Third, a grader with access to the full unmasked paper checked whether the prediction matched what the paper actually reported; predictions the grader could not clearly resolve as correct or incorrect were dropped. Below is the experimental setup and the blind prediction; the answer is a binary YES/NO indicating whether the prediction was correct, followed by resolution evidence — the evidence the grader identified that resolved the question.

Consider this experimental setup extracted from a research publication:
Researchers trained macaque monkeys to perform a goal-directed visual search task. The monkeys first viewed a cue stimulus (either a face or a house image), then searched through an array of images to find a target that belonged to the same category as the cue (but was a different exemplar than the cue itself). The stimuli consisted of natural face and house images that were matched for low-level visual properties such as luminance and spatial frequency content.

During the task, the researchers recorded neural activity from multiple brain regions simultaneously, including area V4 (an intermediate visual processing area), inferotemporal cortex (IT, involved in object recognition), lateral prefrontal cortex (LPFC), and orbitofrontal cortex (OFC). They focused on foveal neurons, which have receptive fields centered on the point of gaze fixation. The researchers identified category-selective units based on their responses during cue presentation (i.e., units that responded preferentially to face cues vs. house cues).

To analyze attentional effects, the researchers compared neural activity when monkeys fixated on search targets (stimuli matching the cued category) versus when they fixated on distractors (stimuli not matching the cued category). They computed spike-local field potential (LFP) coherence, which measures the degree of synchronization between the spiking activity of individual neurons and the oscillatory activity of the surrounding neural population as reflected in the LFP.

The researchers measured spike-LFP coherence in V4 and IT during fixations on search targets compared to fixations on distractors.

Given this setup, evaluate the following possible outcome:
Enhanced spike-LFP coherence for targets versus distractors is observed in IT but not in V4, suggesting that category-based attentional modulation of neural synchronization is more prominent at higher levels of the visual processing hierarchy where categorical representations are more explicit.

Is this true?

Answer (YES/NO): NO